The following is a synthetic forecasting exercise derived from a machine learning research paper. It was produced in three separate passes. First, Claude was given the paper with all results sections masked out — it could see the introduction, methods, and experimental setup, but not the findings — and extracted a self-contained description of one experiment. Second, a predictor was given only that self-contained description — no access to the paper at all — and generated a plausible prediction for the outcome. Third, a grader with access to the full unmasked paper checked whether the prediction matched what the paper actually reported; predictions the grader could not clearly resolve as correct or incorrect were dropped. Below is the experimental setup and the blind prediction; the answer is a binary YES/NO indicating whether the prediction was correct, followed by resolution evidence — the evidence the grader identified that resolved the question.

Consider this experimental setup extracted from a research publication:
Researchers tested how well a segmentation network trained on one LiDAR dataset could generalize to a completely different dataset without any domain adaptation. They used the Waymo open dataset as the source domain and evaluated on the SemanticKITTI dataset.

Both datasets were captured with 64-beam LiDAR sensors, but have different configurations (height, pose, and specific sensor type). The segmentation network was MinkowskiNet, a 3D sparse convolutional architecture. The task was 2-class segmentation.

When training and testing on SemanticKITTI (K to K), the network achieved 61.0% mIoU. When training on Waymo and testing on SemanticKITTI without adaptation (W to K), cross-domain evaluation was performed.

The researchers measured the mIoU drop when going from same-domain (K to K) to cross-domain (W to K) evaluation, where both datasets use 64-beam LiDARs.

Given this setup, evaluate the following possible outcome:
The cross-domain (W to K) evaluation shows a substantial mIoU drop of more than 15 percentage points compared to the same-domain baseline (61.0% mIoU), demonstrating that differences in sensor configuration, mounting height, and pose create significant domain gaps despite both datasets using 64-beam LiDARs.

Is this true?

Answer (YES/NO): NO